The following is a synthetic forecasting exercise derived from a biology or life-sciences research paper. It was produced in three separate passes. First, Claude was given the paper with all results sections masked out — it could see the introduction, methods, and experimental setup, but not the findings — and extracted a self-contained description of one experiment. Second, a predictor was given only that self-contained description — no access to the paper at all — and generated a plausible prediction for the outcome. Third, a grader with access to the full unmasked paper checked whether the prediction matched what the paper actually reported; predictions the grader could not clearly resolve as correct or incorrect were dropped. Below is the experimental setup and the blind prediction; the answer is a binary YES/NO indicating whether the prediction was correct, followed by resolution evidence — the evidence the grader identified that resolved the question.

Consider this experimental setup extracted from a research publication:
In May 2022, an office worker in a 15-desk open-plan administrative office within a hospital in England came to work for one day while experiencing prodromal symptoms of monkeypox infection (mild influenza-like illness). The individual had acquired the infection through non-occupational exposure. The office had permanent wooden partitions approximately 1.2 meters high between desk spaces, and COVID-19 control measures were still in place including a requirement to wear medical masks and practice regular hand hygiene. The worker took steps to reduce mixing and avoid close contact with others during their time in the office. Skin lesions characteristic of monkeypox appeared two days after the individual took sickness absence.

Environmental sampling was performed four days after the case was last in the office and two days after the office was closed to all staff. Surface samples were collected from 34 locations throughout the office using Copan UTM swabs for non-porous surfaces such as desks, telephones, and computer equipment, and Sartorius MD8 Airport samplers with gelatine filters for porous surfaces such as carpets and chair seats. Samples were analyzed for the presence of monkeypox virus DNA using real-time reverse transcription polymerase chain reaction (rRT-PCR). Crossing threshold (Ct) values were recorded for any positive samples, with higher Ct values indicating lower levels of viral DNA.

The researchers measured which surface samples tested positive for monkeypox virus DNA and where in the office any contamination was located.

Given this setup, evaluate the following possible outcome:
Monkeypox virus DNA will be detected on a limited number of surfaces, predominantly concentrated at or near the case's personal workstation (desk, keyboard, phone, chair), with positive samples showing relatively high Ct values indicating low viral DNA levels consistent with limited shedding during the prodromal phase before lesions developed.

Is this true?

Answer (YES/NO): YES